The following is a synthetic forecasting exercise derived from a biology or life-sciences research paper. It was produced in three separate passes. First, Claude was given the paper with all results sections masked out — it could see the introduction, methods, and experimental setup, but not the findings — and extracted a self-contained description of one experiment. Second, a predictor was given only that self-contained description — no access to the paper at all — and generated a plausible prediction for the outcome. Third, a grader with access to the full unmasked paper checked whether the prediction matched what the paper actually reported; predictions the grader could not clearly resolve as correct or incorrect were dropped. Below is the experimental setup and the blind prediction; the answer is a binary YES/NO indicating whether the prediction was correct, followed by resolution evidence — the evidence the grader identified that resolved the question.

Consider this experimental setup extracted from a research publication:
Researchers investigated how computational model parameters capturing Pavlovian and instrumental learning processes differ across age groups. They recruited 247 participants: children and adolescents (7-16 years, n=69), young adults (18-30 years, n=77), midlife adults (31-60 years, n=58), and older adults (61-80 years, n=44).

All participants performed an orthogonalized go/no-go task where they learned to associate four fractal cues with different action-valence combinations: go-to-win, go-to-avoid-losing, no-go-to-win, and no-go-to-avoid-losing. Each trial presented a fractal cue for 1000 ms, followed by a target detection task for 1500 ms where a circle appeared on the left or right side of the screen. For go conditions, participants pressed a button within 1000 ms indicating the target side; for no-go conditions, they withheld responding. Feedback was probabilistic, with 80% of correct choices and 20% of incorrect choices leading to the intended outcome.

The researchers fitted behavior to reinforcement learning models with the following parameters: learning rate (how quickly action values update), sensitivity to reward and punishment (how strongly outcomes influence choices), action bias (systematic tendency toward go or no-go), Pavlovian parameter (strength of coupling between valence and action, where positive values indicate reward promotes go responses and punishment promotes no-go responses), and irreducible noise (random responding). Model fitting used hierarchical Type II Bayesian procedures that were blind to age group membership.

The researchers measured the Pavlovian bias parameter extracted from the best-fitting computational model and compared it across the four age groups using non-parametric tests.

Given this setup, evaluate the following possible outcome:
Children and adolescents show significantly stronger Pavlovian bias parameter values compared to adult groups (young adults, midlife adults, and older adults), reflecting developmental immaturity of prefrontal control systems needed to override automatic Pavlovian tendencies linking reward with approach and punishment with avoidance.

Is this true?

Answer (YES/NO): NO